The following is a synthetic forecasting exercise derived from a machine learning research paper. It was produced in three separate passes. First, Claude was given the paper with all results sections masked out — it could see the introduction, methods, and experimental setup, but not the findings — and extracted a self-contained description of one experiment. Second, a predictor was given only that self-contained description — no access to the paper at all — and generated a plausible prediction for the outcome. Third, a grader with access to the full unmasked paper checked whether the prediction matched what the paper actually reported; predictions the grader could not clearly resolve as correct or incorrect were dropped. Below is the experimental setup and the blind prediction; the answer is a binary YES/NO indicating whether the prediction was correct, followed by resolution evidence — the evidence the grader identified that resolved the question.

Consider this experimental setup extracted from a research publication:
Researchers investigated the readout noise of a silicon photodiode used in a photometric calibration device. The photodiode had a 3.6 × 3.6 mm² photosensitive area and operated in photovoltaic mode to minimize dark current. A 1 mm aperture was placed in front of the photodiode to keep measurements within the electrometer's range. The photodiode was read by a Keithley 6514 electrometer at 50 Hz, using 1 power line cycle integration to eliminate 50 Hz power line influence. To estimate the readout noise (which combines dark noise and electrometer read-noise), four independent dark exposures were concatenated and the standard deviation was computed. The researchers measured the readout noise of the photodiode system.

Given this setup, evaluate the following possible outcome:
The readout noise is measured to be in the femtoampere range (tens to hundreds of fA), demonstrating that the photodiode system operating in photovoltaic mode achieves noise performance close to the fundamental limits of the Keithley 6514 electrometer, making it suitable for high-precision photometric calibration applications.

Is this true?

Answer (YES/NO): NO